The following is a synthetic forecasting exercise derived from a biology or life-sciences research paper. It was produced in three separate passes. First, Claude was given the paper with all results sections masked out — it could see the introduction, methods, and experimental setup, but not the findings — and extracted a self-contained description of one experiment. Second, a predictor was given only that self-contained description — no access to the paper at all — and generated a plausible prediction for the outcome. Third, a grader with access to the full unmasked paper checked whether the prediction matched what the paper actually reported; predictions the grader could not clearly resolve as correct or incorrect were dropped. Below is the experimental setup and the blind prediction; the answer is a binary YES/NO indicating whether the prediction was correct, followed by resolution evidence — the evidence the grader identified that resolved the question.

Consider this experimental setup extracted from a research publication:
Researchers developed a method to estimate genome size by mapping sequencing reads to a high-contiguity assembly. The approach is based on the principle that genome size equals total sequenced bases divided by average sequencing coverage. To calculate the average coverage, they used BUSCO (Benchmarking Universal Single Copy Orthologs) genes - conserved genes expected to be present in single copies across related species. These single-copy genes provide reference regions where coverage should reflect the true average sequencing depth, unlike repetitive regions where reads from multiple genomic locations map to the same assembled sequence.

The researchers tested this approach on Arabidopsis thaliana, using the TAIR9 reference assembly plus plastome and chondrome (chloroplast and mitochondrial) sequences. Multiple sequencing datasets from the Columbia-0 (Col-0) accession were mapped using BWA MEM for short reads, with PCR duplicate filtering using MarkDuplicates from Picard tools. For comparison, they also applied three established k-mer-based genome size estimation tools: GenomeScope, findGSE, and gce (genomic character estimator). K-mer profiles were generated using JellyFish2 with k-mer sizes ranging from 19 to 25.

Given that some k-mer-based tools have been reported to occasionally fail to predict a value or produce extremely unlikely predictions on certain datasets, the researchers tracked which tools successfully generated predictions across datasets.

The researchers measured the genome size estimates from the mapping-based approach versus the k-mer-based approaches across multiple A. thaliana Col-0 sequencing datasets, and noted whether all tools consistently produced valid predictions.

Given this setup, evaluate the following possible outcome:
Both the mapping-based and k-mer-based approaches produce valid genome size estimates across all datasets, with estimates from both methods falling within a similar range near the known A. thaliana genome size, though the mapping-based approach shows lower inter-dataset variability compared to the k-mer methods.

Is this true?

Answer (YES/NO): NO